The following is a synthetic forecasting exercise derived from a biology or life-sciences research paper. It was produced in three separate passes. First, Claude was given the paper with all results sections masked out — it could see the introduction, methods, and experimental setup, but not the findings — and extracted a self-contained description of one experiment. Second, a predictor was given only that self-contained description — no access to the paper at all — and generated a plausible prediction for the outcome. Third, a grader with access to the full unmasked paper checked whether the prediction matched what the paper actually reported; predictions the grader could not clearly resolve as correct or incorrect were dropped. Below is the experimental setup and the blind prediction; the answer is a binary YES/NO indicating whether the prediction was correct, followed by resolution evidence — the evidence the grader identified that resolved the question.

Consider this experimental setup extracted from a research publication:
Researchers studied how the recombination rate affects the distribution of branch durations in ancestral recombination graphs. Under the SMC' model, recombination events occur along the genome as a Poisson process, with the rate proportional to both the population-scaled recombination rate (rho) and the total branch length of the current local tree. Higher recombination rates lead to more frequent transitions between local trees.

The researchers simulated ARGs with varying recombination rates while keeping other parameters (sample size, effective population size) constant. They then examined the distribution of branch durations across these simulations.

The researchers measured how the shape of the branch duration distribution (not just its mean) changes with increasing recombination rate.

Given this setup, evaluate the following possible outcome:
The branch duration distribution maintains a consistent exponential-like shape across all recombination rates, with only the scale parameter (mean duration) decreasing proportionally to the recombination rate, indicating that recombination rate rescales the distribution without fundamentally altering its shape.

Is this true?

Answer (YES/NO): YES